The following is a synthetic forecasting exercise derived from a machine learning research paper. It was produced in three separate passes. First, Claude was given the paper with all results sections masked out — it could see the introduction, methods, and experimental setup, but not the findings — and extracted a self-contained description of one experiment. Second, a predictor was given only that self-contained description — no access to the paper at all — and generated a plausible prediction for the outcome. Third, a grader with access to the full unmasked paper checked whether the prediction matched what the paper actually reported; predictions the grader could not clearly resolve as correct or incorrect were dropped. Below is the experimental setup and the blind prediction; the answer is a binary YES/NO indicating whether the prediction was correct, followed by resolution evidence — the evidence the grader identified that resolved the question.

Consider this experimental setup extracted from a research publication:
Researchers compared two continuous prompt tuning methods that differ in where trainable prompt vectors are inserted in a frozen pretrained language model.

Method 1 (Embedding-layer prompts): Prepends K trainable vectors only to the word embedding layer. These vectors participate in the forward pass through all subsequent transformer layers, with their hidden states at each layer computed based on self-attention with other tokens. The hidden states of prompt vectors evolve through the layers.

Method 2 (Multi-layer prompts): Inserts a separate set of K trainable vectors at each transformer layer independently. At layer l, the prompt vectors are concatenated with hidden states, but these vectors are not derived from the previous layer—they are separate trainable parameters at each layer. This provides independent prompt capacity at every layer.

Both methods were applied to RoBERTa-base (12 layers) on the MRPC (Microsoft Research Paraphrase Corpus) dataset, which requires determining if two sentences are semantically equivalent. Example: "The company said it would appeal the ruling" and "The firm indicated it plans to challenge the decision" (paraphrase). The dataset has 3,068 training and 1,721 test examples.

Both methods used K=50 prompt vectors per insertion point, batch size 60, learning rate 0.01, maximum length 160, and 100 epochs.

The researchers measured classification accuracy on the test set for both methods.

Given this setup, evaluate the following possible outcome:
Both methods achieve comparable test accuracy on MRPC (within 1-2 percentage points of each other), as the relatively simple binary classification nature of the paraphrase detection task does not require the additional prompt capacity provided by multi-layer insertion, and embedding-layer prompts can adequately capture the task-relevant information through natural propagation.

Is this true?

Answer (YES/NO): NO